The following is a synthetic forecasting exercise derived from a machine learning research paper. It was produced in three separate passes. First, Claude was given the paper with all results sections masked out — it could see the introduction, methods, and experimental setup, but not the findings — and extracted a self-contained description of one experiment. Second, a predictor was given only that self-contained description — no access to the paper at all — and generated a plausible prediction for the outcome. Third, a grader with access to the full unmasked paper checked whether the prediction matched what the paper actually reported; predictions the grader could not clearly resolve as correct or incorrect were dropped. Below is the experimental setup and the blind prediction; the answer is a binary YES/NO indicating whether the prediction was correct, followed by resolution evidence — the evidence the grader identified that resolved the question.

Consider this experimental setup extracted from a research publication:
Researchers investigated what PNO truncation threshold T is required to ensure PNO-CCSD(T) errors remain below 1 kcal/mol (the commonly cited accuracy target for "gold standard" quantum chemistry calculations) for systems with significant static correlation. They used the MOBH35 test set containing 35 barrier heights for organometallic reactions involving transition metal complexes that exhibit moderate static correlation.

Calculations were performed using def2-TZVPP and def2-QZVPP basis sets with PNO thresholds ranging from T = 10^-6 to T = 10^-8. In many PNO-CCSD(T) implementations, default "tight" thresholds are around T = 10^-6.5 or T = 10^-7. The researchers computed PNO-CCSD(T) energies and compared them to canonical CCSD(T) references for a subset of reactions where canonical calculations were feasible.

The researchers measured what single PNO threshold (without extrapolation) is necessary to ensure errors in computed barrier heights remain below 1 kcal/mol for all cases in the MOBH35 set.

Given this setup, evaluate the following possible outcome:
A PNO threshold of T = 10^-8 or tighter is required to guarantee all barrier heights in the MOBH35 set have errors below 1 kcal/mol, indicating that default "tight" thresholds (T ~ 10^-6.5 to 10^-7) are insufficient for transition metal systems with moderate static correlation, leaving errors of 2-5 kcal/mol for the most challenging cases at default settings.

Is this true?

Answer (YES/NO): NO